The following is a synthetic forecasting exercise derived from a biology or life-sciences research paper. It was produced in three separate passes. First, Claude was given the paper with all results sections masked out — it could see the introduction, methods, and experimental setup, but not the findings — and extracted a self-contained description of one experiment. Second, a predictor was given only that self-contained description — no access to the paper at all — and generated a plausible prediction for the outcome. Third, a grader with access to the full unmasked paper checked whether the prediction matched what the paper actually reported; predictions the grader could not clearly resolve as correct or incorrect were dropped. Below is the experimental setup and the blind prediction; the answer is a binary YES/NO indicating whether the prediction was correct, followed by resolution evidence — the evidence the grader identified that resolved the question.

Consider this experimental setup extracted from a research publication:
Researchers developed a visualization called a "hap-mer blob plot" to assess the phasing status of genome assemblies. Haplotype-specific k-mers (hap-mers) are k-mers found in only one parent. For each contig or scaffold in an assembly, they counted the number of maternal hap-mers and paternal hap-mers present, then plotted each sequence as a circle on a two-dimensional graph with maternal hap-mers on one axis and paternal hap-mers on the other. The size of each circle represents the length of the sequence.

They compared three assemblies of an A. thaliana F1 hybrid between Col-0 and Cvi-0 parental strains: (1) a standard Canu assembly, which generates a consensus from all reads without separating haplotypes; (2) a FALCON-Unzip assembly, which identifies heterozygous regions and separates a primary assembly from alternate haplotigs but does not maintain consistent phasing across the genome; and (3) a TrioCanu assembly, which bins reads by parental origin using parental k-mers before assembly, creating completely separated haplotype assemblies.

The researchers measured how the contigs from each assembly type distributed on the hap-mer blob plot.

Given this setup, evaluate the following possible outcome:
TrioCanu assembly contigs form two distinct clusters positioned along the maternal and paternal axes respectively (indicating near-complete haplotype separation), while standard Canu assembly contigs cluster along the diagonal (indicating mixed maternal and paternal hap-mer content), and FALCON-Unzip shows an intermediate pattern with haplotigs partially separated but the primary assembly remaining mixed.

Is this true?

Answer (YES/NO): YES